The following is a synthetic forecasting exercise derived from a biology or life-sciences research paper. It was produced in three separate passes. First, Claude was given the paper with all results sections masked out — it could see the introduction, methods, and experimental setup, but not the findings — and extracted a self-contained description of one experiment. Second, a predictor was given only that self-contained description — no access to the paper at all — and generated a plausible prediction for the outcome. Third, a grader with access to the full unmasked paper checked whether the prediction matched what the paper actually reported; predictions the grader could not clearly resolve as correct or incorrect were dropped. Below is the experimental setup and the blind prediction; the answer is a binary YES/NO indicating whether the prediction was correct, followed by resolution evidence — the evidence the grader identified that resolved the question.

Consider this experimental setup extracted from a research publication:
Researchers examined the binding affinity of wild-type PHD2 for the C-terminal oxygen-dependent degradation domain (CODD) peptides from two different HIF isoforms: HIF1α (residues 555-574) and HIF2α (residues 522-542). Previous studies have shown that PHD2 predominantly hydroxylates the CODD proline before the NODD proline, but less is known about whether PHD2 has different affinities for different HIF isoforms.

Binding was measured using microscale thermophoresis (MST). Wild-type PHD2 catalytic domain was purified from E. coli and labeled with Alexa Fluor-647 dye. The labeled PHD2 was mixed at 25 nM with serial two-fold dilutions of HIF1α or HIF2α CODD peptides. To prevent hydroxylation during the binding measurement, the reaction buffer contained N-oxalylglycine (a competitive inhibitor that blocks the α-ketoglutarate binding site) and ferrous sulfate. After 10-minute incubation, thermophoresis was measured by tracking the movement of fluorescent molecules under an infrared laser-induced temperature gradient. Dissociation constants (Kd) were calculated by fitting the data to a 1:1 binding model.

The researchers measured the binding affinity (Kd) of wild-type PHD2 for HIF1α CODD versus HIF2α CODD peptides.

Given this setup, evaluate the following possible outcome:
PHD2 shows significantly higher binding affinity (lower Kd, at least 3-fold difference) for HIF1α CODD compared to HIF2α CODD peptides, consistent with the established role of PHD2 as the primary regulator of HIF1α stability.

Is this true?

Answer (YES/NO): NO